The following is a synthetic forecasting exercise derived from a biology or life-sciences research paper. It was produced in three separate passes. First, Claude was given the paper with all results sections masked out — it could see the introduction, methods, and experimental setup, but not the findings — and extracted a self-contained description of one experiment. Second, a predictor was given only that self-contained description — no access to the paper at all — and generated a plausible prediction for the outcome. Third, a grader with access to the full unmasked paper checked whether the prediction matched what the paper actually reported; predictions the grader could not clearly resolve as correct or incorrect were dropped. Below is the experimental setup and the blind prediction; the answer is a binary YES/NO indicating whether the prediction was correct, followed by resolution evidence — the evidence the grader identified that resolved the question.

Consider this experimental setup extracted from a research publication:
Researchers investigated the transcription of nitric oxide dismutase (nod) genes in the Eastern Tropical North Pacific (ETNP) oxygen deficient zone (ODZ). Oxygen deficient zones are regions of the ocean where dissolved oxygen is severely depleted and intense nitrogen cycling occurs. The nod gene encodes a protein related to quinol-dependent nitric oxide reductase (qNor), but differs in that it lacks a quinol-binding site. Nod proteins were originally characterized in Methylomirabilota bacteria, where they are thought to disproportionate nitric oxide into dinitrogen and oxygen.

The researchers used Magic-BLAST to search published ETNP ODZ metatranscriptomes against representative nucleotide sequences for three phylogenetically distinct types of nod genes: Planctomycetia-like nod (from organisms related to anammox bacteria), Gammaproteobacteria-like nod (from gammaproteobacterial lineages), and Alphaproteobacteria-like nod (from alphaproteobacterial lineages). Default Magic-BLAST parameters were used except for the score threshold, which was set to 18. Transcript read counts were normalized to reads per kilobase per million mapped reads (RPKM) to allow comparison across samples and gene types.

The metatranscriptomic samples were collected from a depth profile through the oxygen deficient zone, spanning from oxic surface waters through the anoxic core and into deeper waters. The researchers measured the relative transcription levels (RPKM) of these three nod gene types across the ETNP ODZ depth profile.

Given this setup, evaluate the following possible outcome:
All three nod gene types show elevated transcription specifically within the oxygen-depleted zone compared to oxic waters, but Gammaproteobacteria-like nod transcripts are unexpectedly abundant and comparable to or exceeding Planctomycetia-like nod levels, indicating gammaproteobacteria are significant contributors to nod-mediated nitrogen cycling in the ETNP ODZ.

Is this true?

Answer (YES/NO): NO